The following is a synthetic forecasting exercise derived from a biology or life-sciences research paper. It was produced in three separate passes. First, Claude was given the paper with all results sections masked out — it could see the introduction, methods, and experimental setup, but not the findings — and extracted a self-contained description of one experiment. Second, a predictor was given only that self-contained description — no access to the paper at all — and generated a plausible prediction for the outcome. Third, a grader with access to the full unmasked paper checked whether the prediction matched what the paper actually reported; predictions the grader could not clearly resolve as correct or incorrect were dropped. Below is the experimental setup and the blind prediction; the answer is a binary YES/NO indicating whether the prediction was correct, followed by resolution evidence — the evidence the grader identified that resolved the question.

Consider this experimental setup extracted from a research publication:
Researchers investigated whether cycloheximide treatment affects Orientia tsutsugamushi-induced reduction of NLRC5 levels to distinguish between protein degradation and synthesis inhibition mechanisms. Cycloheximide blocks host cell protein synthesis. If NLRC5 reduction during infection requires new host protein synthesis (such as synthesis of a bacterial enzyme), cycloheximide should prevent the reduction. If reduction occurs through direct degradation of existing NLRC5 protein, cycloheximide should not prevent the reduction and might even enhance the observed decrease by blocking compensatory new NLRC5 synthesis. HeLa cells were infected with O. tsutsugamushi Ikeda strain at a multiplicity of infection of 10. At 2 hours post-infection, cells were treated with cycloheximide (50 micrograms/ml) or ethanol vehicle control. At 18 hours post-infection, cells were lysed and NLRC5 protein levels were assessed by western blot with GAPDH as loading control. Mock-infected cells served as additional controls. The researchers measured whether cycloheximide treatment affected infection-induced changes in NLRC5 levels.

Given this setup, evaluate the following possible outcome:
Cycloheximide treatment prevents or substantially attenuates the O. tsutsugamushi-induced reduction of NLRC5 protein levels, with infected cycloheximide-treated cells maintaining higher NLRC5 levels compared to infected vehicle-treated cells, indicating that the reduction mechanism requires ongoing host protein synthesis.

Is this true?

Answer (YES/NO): NO